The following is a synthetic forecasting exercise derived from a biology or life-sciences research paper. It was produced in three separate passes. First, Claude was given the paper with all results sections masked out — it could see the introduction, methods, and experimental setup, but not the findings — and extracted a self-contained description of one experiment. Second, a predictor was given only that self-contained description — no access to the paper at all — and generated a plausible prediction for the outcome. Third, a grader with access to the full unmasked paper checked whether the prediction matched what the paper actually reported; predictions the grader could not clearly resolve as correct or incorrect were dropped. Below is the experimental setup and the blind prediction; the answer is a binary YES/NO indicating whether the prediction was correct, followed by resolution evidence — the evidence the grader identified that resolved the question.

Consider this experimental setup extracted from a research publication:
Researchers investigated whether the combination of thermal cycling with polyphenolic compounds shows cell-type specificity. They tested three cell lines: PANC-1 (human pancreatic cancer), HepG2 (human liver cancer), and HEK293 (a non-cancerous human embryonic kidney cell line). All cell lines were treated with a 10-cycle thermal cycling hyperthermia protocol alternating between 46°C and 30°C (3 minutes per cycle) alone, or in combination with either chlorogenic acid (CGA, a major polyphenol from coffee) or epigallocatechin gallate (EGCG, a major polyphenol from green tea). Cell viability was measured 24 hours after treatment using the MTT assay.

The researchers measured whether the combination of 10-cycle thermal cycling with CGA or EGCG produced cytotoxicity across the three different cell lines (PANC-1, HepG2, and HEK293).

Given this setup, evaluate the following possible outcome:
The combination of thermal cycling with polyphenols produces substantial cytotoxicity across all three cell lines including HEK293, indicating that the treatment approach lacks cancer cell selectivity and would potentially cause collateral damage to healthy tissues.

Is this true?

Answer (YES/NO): NO